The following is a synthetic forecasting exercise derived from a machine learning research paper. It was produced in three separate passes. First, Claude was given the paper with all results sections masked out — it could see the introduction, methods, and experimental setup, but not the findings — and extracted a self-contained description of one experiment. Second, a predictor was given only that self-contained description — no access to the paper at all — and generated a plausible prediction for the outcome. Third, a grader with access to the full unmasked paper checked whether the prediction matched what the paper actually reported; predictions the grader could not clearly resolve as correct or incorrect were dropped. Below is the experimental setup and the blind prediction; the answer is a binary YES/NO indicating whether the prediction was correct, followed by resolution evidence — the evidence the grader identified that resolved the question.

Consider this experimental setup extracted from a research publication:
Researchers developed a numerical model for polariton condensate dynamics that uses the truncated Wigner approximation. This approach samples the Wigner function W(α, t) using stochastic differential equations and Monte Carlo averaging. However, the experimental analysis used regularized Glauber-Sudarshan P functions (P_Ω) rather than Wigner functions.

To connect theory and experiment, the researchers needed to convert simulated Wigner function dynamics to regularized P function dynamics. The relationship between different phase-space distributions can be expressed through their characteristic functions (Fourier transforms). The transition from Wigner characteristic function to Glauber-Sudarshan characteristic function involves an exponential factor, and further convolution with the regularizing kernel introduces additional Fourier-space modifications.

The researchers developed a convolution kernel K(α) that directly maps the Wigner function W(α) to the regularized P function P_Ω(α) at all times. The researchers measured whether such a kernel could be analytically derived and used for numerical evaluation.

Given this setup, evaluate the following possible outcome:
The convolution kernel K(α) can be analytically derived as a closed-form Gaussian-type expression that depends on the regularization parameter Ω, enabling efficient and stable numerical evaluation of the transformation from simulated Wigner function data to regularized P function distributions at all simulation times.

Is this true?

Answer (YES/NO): NO